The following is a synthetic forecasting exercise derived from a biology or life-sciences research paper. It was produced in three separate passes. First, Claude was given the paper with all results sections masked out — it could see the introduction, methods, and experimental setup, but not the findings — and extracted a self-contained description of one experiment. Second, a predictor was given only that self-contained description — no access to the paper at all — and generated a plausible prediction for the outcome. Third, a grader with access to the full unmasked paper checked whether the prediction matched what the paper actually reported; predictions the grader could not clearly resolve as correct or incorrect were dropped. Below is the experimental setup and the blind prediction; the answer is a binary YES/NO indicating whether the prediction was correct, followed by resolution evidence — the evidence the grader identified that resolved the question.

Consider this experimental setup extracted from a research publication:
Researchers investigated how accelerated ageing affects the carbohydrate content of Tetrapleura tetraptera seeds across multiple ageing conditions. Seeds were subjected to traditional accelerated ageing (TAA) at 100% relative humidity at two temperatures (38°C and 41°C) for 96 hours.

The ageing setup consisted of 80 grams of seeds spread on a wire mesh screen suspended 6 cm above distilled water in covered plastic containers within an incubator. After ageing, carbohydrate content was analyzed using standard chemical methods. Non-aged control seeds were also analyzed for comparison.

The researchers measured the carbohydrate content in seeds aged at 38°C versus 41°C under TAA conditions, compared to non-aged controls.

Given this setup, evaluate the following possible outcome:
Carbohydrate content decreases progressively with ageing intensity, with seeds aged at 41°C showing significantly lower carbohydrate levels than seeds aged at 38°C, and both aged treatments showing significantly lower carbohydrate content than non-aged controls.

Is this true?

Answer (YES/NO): NO